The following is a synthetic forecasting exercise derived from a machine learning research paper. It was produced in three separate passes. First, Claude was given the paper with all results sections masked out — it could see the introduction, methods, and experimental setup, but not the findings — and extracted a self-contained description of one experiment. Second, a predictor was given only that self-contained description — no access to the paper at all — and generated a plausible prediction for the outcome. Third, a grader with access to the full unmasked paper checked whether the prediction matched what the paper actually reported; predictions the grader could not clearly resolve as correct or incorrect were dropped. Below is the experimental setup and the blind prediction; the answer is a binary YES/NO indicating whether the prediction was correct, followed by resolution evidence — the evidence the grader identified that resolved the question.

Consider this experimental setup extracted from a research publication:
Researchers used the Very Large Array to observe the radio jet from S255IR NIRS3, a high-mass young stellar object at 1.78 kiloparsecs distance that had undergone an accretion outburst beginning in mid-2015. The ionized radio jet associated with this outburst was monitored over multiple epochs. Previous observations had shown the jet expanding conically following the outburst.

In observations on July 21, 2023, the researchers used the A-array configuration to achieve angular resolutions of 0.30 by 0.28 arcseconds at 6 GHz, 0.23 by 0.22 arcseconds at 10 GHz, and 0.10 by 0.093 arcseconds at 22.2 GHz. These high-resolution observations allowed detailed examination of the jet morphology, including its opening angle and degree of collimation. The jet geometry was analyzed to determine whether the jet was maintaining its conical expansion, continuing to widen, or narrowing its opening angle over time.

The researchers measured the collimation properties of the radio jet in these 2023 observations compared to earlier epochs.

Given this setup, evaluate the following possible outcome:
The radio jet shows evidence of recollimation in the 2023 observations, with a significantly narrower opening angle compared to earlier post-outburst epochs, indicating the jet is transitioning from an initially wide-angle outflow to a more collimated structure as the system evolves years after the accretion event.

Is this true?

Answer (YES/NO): YES